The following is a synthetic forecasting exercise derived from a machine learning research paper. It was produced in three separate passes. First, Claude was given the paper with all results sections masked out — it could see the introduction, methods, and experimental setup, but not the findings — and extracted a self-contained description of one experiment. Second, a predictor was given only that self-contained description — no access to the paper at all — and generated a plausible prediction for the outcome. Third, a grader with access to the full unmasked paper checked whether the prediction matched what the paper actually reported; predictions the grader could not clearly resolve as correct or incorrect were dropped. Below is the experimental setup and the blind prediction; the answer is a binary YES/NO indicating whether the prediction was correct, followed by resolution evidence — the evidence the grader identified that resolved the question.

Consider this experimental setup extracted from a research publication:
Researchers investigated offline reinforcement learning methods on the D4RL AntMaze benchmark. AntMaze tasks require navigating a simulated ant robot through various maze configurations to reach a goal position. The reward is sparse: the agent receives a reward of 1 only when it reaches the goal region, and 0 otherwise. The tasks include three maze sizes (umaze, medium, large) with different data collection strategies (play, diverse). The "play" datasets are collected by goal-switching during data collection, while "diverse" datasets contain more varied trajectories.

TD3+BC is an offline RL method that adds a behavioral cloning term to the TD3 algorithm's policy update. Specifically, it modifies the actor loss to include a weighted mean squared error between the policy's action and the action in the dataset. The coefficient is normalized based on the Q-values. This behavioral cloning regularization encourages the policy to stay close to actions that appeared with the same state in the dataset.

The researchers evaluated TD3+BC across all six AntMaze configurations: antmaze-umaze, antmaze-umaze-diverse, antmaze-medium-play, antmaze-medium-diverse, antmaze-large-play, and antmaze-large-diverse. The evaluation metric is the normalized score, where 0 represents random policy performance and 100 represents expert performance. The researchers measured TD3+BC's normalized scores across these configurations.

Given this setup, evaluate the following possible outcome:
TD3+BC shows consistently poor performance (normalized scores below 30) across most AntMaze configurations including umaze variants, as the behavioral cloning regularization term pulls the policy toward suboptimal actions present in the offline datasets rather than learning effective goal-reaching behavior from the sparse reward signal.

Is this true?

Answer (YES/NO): NO